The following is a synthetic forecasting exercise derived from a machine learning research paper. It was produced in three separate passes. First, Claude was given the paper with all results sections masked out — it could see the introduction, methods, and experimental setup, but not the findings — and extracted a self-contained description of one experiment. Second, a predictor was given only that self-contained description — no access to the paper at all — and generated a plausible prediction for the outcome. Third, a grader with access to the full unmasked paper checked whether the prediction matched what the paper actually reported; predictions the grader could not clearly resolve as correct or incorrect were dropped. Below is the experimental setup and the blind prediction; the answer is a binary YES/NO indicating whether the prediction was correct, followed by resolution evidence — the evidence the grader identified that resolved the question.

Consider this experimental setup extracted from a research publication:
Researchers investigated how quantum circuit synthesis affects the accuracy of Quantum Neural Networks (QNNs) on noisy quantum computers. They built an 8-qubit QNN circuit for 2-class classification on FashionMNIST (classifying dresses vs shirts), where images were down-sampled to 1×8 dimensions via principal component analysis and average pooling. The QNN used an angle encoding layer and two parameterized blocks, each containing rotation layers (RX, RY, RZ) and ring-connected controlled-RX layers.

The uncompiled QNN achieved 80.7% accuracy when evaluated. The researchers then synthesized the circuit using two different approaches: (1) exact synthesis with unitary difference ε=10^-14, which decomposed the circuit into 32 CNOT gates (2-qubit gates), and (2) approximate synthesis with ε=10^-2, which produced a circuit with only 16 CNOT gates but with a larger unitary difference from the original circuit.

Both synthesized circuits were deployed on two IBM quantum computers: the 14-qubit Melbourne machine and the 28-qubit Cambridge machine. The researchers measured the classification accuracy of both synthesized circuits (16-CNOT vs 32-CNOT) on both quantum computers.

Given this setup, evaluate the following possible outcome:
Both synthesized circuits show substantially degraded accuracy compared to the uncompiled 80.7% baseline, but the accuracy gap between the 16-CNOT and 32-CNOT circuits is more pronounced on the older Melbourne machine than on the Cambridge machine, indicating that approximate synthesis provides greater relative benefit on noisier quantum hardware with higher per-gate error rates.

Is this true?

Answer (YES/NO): NO